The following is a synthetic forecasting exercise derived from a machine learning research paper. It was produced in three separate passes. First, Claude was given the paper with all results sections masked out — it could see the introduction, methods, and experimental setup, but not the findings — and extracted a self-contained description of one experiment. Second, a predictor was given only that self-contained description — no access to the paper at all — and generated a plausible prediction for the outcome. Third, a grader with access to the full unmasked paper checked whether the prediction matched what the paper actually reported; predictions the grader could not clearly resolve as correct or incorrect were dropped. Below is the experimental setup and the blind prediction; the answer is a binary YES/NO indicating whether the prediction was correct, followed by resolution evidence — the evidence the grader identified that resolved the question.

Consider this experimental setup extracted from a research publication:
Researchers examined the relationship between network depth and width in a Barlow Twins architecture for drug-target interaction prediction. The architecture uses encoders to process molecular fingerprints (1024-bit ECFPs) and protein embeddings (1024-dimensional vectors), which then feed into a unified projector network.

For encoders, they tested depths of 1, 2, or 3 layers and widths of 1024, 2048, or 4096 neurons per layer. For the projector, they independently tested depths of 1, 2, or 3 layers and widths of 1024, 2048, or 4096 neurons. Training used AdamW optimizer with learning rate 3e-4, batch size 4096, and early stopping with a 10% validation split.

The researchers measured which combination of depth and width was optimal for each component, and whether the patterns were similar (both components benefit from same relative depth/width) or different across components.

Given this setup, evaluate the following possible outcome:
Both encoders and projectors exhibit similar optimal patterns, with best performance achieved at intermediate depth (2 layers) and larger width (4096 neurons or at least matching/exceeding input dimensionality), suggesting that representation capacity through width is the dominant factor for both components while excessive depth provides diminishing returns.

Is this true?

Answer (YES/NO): NO